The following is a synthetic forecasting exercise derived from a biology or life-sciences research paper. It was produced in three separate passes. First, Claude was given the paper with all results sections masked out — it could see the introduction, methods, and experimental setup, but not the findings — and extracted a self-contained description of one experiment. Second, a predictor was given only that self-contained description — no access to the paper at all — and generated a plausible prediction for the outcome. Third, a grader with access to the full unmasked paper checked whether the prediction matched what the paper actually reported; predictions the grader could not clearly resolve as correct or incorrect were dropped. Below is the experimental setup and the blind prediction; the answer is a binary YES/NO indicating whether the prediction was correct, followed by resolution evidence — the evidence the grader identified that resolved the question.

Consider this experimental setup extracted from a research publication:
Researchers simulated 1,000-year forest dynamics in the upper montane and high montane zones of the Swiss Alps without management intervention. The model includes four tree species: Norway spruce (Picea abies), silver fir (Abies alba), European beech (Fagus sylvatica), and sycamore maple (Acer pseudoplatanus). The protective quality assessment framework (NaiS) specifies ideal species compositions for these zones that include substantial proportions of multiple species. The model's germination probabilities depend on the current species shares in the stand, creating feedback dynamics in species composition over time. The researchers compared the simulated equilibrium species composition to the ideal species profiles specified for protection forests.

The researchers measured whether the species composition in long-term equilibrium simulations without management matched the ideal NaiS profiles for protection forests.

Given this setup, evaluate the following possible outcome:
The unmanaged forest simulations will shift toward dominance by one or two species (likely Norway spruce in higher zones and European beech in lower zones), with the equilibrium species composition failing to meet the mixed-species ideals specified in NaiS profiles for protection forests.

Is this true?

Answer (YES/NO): NO